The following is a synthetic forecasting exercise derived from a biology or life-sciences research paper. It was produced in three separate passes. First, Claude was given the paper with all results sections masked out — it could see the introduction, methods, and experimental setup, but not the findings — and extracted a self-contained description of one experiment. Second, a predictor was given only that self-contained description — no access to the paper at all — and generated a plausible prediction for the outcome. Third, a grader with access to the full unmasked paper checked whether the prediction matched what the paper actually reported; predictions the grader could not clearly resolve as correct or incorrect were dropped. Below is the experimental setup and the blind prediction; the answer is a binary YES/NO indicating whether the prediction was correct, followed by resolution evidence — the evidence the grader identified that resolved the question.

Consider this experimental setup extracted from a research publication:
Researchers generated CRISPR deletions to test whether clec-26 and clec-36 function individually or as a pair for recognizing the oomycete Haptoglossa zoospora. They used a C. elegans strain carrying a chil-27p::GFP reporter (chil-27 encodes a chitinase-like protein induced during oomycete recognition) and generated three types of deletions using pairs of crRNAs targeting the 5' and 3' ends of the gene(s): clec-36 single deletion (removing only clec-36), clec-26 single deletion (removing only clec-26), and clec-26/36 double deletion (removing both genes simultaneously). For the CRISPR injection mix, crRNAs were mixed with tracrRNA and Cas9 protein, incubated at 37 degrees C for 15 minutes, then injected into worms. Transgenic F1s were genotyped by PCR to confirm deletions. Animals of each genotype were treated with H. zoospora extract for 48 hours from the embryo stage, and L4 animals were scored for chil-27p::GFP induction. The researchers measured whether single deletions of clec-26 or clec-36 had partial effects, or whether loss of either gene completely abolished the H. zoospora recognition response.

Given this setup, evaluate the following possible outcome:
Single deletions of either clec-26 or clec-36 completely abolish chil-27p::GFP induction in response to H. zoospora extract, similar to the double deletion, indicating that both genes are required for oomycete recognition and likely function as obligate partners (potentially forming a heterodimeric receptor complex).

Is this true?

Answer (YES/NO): YES